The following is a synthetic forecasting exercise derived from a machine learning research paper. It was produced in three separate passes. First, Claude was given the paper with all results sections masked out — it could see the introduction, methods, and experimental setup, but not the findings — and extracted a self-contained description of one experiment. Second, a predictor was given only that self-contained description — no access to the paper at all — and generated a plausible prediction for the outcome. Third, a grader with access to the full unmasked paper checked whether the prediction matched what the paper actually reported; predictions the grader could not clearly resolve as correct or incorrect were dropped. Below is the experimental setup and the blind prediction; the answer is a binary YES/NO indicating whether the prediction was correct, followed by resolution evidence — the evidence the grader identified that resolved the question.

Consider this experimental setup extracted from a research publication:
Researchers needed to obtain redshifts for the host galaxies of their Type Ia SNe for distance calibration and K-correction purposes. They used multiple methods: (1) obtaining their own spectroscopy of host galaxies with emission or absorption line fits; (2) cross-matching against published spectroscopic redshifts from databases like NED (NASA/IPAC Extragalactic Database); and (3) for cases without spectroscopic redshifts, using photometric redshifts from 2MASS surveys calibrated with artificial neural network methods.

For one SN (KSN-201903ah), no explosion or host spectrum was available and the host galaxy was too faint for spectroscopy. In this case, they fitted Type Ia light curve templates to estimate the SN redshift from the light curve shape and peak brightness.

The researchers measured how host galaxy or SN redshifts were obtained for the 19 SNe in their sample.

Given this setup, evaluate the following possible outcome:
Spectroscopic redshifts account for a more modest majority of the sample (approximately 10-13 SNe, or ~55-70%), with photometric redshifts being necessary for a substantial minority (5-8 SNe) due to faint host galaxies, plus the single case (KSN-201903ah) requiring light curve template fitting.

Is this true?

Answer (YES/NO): NO